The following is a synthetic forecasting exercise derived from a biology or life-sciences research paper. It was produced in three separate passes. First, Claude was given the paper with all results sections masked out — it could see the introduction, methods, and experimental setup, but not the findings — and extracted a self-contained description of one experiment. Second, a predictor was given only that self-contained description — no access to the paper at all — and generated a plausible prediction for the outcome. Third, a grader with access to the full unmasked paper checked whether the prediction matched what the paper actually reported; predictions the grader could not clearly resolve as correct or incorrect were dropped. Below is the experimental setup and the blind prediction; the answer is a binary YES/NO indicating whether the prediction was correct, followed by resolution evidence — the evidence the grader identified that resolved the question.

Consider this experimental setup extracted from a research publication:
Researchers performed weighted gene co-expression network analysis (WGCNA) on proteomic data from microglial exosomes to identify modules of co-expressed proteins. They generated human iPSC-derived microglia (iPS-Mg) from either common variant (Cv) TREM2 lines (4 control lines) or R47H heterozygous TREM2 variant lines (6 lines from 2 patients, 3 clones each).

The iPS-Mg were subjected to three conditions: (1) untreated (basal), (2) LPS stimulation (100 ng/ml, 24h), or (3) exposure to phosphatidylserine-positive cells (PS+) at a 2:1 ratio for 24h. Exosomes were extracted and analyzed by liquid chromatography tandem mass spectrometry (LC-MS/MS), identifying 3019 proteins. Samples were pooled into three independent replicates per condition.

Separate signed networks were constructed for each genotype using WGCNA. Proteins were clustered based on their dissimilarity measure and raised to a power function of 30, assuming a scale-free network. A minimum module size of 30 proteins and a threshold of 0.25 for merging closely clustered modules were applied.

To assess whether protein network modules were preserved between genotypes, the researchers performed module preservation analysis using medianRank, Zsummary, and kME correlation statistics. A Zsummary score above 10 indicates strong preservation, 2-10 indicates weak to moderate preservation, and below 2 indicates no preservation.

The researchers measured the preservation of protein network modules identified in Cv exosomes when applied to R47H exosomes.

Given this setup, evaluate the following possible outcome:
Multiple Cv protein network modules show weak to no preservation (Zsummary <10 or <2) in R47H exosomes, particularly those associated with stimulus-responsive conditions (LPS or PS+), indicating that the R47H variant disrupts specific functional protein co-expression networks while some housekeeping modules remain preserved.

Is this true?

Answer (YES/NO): NO